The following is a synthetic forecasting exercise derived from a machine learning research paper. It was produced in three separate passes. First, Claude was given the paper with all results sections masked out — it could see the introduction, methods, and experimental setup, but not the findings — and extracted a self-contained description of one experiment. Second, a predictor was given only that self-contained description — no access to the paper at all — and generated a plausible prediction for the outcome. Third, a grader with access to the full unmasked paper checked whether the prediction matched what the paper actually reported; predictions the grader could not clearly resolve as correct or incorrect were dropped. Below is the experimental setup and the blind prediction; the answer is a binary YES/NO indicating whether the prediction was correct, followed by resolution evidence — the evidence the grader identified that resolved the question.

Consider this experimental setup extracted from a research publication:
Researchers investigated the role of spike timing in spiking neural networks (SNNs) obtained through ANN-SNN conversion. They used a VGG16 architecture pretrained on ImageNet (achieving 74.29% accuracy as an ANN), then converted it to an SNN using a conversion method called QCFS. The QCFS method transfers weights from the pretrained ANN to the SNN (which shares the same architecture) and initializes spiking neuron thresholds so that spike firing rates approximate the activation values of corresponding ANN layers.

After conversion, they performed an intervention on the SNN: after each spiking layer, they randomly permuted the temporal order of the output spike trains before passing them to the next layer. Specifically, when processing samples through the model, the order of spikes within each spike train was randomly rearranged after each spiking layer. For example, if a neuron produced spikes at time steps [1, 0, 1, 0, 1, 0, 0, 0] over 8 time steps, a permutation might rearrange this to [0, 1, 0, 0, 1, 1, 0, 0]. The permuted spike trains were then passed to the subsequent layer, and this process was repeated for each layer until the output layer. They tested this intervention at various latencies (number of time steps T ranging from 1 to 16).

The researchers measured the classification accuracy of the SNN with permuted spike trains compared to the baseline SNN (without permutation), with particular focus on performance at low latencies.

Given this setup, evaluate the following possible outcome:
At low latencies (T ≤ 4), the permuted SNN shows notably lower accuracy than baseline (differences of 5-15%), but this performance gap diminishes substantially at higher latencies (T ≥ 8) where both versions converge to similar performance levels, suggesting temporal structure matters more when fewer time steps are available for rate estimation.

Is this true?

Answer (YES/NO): NO